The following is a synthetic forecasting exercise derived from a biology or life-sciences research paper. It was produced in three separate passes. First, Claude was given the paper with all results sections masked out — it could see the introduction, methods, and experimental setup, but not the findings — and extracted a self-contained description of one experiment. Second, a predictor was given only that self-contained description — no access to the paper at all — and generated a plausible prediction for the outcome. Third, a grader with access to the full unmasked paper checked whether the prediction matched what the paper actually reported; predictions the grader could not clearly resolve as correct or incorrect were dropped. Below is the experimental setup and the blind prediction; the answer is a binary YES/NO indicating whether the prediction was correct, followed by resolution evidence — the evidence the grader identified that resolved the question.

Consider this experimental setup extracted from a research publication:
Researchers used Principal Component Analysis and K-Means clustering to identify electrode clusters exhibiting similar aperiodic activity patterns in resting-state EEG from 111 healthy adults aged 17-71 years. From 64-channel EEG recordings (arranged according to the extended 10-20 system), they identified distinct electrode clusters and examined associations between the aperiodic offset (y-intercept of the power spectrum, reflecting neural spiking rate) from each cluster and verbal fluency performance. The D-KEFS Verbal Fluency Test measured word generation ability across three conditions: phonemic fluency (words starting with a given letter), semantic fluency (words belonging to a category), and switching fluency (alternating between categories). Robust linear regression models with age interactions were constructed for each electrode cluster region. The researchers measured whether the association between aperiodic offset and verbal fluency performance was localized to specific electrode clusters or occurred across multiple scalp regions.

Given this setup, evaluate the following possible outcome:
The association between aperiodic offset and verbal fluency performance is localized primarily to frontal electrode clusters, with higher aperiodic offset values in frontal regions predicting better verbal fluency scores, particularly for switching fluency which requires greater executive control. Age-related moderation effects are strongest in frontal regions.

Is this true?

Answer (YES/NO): NO